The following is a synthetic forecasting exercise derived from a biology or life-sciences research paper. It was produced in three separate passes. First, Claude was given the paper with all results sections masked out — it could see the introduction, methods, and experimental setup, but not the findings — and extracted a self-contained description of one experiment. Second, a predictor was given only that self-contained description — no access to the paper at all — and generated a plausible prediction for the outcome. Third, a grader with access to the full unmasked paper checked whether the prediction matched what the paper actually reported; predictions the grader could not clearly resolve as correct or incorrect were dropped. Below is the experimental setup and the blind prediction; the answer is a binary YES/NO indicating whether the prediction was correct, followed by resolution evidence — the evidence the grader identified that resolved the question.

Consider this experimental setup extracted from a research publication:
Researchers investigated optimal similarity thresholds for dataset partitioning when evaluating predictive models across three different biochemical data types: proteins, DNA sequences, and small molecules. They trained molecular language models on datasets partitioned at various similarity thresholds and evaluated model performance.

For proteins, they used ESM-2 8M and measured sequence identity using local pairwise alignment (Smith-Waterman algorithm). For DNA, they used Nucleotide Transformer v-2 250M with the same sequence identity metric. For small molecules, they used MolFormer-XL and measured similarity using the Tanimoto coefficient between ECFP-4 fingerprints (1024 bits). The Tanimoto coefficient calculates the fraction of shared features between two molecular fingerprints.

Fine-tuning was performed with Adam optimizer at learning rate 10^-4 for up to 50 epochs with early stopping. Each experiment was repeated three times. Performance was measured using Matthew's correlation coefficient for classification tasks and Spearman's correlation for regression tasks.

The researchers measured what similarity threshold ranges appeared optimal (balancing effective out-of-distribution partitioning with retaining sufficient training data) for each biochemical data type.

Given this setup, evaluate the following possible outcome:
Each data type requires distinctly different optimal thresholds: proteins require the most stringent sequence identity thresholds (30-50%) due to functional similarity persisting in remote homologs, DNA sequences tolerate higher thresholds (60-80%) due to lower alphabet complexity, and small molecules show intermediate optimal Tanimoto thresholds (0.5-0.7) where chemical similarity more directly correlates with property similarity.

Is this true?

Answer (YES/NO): NO